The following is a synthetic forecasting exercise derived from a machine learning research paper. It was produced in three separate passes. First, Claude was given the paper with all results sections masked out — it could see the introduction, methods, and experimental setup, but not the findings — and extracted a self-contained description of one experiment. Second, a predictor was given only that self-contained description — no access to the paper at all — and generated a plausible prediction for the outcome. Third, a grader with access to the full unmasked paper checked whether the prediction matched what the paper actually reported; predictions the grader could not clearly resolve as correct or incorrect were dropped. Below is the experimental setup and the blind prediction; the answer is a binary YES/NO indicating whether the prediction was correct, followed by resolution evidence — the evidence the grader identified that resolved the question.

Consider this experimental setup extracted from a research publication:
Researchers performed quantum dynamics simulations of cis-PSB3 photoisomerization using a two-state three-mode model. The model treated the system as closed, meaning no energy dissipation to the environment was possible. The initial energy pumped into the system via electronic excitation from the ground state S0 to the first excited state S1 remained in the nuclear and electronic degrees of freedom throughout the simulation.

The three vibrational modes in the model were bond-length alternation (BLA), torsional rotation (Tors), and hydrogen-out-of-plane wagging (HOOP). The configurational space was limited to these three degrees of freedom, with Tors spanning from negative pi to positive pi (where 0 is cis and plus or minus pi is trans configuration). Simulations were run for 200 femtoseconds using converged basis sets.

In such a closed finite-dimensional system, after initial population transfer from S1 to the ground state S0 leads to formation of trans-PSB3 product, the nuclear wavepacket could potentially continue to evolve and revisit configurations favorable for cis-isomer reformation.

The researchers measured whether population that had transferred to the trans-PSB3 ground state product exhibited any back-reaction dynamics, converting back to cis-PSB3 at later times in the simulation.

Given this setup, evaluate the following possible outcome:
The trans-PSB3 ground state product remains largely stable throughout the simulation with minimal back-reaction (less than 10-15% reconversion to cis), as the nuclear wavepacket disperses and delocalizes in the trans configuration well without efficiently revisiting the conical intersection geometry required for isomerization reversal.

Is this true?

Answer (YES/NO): NO